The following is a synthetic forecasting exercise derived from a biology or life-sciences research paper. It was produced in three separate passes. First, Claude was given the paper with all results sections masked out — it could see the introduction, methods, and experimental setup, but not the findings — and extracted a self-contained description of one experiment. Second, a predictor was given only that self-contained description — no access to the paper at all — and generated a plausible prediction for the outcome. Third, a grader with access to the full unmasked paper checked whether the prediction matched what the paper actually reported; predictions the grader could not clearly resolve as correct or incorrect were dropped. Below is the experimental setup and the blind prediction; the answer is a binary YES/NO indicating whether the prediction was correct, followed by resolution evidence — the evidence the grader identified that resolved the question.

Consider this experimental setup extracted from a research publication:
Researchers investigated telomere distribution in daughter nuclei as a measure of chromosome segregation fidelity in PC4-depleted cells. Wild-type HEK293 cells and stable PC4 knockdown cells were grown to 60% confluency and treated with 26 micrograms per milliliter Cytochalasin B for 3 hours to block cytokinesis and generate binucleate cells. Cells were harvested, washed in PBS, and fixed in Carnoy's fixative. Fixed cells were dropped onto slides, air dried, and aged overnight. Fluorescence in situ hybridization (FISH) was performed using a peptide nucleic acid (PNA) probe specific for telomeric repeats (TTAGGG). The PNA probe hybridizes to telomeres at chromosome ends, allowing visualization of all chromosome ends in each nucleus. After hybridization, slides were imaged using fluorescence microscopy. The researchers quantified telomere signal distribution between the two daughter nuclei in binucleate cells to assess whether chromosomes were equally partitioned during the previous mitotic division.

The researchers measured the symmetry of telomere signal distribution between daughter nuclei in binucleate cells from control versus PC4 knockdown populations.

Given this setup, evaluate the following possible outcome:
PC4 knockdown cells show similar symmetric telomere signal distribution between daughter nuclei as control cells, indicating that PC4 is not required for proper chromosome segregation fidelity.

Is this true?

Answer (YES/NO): NO